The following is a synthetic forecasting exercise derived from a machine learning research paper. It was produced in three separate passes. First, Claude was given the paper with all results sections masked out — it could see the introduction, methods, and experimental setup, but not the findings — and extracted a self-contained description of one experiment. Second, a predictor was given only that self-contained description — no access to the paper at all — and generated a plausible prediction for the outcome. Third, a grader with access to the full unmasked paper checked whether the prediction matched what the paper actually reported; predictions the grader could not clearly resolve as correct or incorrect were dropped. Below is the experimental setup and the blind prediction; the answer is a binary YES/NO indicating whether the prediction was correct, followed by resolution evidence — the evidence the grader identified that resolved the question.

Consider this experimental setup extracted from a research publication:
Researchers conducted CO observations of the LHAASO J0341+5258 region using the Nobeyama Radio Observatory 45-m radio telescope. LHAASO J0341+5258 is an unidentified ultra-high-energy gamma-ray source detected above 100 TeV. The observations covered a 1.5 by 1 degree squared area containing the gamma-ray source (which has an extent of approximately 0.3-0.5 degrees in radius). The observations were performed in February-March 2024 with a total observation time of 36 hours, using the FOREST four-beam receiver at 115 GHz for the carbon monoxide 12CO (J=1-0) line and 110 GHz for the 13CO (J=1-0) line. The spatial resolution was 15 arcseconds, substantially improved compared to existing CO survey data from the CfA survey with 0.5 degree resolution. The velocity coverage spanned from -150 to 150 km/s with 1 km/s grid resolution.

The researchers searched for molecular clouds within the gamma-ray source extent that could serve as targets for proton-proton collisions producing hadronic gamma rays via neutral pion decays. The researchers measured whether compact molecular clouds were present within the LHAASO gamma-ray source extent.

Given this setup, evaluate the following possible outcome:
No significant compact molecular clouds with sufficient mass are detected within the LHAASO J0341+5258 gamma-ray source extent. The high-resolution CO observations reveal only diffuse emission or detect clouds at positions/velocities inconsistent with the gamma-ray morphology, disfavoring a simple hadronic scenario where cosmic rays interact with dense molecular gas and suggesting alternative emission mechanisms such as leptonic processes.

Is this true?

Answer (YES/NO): NO